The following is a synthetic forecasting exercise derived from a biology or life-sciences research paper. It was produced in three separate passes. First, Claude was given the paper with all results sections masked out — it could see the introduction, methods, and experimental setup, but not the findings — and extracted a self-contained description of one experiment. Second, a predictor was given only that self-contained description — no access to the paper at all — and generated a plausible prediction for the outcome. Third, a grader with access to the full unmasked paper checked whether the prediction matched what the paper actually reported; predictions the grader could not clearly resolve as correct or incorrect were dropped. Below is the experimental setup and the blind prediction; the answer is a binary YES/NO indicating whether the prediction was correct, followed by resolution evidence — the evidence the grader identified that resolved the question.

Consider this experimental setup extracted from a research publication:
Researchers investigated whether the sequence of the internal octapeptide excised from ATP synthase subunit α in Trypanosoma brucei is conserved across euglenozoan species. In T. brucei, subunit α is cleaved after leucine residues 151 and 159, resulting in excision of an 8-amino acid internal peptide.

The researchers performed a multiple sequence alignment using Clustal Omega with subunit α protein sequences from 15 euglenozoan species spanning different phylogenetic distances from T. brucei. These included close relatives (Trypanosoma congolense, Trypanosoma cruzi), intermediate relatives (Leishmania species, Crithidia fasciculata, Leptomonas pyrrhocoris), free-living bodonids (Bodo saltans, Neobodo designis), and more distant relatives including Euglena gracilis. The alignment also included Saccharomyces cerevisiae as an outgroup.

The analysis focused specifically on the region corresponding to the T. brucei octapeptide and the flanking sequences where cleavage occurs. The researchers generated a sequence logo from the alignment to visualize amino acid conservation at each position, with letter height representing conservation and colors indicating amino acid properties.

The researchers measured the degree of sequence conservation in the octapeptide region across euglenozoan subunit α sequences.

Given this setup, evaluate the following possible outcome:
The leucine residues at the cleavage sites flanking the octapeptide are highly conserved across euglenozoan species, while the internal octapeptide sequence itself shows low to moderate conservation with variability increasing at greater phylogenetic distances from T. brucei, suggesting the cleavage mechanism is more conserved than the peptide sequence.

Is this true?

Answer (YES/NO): NO